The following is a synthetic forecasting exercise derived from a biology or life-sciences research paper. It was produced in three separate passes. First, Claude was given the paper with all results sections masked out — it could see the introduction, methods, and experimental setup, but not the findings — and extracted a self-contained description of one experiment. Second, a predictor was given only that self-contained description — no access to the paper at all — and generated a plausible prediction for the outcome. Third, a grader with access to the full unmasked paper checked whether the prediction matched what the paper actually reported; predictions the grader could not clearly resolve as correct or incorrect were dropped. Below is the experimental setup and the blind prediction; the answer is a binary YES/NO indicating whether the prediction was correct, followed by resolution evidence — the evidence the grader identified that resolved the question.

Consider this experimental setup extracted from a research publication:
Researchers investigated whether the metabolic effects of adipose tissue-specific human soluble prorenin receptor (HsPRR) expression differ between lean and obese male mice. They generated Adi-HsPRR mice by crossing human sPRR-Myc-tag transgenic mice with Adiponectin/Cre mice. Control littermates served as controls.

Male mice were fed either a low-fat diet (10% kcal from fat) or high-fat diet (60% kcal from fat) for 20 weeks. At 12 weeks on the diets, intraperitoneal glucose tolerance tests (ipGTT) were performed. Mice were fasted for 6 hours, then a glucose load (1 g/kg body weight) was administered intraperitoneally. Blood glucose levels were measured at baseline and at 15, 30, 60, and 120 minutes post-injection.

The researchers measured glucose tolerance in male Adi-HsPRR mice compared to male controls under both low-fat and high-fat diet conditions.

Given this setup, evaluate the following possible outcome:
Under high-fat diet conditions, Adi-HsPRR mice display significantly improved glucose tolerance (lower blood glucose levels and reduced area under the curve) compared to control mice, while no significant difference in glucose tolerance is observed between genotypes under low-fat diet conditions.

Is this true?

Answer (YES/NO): NO